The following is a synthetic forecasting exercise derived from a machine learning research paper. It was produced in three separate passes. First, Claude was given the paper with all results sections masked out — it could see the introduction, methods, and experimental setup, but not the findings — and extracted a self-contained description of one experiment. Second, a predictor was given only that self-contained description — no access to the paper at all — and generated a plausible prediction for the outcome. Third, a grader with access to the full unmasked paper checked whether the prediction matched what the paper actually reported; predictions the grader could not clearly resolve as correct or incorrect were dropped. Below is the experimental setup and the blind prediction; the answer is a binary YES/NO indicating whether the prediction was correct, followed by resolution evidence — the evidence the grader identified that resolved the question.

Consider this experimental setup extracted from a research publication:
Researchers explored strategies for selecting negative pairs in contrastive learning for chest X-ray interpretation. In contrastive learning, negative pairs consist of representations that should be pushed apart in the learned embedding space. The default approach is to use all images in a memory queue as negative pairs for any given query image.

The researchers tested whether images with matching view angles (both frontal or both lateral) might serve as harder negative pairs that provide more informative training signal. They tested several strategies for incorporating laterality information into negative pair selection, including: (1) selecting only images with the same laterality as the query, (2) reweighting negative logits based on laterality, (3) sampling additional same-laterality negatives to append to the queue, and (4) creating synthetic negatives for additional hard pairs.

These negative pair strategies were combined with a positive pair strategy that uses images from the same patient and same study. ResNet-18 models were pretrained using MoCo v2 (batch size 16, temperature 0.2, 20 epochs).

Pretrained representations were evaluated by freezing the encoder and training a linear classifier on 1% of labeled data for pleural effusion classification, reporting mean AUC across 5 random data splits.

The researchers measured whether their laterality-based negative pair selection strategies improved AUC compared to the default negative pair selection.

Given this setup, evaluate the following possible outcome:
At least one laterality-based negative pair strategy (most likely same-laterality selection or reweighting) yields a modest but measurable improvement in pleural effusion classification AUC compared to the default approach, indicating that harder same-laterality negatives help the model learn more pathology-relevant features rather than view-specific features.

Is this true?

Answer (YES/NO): NO